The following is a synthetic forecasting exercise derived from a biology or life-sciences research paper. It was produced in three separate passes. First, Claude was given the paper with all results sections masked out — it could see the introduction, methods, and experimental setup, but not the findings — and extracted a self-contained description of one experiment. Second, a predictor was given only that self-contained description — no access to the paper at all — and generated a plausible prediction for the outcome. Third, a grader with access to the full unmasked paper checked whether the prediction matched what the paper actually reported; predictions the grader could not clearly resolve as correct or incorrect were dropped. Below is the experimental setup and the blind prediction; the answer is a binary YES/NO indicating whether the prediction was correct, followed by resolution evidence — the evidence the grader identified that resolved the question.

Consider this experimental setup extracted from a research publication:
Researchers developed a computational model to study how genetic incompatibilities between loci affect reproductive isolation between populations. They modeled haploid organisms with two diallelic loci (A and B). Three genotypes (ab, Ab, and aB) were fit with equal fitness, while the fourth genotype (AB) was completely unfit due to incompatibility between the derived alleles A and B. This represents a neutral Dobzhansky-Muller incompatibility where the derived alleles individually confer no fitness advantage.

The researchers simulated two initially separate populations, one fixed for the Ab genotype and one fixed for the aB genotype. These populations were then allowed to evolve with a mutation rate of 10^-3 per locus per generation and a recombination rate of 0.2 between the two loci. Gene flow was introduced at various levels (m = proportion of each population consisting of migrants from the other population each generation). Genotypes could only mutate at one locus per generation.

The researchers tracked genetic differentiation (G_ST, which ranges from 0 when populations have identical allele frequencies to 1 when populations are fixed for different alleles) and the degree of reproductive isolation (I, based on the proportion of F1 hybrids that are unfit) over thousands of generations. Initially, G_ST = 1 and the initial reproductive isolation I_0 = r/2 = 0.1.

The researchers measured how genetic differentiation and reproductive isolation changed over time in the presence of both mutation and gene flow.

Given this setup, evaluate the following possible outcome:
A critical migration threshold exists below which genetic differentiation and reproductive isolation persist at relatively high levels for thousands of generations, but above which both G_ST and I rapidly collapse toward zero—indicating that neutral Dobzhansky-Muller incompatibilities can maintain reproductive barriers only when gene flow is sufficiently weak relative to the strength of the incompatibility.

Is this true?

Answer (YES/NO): NO